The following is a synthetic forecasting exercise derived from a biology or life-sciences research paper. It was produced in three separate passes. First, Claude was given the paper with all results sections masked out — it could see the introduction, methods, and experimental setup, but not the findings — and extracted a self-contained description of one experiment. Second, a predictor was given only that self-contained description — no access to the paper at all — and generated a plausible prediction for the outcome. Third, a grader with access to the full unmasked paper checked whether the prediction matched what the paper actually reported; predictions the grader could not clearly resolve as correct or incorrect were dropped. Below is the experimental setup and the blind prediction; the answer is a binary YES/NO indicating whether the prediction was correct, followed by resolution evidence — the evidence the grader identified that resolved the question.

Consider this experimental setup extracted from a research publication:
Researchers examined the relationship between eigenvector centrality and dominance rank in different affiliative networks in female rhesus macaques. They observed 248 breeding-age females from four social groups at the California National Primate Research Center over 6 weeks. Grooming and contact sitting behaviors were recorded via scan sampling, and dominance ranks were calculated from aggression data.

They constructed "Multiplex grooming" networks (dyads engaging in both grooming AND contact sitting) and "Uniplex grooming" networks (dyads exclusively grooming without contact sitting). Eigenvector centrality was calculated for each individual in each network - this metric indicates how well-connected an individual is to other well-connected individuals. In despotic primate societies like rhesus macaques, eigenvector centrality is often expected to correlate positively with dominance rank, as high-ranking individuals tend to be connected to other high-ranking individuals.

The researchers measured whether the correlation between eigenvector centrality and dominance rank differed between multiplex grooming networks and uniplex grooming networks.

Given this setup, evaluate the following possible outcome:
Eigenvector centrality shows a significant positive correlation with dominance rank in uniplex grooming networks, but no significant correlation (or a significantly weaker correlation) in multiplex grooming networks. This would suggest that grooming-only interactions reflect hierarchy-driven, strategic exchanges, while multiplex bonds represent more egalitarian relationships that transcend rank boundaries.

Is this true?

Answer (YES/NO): NO